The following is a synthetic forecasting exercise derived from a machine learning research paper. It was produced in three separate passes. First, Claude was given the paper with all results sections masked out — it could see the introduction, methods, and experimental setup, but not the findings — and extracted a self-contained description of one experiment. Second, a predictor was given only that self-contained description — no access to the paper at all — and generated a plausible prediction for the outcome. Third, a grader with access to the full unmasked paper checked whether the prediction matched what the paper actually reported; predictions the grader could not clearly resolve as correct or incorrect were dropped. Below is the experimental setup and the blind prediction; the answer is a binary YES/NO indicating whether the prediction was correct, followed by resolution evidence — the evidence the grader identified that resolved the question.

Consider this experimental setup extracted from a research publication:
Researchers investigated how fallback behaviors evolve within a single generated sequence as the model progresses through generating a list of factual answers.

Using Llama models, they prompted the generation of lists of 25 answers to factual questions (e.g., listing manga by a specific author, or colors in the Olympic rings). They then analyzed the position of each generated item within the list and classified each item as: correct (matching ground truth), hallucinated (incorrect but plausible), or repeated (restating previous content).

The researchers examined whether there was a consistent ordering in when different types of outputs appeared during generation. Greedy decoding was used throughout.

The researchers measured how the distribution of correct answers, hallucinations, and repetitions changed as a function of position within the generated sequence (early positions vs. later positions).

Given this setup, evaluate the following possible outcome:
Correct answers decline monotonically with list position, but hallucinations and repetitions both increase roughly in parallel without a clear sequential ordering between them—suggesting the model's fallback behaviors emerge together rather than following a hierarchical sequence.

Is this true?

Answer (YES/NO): NO